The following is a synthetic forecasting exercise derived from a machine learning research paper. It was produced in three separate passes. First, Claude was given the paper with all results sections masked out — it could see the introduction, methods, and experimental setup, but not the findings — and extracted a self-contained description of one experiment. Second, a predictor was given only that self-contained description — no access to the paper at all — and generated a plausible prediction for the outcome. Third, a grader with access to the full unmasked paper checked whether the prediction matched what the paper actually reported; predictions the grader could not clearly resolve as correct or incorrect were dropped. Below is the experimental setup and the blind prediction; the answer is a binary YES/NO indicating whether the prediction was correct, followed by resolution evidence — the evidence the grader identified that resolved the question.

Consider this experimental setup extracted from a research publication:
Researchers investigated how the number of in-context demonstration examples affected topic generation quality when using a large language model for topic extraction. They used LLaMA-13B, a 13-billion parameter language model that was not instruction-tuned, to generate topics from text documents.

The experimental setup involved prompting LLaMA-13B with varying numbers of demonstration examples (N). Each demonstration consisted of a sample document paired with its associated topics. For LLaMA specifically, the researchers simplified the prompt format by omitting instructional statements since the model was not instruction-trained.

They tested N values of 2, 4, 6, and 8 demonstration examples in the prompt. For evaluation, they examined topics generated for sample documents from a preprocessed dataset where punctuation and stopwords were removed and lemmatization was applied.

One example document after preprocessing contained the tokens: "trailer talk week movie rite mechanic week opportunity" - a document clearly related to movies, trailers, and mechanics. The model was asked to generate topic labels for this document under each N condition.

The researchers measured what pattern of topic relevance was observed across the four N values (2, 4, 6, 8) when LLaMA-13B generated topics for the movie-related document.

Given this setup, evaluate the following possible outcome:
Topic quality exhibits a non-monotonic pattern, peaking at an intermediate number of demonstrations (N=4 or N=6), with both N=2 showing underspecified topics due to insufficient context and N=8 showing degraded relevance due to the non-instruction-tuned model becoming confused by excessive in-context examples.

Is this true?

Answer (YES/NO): NO